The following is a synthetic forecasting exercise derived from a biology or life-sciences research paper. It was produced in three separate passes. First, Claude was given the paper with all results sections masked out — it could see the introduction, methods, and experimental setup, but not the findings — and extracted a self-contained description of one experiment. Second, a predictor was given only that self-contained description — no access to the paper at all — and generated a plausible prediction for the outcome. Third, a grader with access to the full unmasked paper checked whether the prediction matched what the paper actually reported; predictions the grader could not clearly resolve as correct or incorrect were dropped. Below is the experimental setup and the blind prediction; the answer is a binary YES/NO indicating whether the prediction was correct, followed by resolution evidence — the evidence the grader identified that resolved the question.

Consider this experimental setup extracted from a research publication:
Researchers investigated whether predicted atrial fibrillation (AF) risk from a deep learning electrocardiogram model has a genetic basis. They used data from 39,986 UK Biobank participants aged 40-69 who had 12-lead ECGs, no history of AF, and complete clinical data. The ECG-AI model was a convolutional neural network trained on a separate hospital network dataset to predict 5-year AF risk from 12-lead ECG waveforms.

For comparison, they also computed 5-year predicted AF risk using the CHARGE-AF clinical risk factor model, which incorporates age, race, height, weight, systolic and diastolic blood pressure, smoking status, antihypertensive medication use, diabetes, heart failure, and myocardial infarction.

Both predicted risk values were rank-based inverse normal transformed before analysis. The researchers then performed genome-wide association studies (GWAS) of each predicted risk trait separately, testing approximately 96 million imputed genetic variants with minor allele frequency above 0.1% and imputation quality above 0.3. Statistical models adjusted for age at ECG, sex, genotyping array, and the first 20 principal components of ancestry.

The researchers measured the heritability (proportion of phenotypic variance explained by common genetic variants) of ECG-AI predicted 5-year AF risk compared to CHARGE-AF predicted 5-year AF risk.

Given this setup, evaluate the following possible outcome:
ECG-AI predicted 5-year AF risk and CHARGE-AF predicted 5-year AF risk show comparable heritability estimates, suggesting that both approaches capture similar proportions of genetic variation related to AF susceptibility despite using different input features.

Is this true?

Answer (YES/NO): NO